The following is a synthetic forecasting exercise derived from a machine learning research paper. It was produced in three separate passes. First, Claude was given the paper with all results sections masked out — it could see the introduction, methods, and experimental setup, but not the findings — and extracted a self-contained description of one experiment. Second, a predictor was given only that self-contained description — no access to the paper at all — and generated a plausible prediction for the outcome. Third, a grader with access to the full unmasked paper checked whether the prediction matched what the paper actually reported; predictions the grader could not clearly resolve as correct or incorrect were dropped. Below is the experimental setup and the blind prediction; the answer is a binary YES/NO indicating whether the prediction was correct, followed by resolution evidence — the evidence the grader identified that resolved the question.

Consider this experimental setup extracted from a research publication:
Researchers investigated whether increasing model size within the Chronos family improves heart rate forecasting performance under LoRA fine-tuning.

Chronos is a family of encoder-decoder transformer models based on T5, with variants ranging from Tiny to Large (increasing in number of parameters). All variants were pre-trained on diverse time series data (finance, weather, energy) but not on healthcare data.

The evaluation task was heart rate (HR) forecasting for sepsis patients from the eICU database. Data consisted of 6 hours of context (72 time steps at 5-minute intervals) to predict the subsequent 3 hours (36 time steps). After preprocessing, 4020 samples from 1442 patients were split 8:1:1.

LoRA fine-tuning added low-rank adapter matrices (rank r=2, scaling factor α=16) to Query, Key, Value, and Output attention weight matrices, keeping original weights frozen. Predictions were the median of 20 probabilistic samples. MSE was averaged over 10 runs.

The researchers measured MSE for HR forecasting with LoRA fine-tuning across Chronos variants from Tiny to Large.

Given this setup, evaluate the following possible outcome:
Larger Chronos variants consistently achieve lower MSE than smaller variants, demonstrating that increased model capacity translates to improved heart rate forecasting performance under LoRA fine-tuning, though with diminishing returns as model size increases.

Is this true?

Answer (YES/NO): NO